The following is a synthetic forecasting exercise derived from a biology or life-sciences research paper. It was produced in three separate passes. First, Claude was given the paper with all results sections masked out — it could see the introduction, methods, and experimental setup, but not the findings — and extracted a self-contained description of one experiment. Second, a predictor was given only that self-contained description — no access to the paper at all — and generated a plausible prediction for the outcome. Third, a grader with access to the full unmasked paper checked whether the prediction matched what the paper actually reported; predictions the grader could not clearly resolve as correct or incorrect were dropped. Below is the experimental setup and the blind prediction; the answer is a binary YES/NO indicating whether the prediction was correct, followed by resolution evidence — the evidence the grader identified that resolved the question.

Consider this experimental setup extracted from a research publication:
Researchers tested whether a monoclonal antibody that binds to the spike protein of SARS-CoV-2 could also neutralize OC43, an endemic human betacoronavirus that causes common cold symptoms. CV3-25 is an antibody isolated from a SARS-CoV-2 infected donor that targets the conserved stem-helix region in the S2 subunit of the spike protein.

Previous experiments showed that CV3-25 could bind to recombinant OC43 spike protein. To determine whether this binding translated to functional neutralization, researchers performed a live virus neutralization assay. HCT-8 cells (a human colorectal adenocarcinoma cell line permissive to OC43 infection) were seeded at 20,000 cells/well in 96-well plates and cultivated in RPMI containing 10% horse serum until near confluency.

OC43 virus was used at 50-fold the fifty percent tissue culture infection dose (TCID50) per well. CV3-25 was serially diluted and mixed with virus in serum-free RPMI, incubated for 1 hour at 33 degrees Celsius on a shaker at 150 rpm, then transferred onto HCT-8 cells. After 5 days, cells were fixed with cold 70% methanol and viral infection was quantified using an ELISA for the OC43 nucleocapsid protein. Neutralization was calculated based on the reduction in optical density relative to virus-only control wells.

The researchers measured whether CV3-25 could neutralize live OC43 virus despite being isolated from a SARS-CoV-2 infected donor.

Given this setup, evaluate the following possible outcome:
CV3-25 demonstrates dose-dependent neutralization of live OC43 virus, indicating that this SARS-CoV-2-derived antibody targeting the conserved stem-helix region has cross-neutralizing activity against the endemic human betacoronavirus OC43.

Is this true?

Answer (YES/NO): NO